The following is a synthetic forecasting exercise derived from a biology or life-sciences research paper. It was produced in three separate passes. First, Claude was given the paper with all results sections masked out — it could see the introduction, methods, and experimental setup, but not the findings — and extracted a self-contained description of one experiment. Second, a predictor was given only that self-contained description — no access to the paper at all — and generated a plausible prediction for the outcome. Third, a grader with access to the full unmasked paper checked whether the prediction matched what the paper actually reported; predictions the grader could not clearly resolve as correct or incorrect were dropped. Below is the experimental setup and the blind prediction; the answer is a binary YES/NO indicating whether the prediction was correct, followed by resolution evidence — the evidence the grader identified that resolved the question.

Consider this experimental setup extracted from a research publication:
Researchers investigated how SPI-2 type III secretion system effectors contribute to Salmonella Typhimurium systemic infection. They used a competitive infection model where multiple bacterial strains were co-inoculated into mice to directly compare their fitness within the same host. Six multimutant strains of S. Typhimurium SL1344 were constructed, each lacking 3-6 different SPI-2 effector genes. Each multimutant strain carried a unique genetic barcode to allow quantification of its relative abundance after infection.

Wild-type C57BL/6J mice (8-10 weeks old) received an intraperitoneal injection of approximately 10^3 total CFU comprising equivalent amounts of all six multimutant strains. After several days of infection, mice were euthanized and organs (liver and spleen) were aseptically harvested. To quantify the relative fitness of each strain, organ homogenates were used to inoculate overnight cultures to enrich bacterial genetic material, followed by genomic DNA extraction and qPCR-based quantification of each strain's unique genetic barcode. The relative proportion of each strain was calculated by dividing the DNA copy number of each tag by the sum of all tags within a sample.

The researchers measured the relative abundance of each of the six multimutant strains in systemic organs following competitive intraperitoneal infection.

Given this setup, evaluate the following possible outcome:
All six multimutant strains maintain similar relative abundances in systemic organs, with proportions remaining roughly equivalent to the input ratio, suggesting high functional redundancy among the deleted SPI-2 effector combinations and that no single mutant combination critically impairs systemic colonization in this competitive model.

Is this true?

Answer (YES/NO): NO